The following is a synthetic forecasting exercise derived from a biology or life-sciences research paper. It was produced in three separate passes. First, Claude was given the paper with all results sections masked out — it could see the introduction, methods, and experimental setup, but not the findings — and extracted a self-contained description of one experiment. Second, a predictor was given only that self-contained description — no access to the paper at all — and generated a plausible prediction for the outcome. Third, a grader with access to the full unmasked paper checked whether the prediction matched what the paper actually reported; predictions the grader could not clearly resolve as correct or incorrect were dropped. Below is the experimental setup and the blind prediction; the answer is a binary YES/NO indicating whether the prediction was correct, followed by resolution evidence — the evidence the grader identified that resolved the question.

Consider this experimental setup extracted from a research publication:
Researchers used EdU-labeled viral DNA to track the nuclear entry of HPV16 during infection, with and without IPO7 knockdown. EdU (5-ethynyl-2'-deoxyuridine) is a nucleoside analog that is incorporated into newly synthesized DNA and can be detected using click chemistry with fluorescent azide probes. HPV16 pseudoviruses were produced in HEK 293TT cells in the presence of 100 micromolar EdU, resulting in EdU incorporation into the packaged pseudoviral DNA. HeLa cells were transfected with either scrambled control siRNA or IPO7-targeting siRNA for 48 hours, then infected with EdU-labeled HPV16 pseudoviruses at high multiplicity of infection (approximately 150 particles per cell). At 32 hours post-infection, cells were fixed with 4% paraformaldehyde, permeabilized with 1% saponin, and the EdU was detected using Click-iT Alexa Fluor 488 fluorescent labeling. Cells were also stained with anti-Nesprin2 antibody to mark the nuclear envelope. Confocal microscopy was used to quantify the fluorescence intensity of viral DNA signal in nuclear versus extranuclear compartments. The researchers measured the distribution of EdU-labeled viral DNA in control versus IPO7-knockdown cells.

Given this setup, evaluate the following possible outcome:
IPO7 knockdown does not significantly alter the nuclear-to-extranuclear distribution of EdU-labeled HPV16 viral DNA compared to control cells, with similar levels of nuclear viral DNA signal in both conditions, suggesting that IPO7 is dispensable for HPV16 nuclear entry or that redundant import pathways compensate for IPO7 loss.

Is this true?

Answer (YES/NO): NO